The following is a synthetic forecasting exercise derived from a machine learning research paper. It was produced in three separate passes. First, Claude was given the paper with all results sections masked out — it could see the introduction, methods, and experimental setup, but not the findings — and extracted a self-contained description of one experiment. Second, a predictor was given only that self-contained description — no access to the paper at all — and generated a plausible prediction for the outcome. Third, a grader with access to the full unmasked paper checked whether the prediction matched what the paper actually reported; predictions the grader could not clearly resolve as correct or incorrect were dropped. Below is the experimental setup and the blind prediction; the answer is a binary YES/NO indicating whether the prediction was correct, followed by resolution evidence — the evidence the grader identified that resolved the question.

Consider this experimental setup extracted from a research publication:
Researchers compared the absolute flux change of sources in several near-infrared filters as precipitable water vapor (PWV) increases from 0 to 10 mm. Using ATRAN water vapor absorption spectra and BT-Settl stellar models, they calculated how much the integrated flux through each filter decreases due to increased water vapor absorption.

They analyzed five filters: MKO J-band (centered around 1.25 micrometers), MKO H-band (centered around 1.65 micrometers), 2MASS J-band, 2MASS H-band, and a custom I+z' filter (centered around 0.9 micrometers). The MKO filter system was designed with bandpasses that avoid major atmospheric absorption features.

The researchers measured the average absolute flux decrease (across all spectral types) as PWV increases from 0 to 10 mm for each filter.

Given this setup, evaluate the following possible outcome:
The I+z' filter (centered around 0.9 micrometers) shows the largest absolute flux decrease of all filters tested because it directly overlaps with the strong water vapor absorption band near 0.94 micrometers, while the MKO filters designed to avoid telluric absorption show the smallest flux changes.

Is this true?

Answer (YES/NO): NO